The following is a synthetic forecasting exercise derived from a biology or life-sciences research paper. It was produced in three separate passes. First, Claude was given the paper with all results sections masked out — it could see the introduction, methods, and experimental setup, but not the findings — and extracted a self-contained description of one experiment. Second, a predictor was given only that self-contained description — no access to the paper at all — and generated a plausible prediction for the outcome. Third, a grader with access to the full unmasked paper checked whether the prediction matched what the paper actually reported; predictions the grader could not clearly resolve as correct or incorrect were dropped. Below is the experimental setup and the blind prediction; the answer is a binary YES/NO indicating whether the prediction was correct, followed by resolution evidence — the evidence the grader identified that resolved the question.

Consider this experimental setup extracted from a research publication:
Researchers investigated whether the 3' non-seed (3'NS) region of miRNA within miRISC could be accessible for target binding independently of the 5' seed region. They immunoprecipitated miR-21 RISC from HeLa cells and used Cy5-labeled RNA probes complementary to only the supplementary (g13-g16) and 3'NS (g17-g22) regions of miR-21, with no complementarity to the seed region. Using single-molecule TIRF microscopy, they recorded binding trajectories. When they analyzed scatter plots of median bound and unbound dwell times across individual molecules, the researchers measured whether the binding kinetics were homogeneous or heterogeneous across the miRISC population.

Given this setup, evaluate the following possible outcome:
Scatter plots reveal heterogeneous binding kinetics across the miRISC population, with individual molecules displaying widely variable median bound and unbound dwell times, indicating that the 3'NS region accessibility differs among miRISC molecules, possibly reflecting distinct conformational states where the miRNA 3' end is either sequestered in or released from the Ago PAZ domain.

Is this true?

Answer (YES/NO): YES